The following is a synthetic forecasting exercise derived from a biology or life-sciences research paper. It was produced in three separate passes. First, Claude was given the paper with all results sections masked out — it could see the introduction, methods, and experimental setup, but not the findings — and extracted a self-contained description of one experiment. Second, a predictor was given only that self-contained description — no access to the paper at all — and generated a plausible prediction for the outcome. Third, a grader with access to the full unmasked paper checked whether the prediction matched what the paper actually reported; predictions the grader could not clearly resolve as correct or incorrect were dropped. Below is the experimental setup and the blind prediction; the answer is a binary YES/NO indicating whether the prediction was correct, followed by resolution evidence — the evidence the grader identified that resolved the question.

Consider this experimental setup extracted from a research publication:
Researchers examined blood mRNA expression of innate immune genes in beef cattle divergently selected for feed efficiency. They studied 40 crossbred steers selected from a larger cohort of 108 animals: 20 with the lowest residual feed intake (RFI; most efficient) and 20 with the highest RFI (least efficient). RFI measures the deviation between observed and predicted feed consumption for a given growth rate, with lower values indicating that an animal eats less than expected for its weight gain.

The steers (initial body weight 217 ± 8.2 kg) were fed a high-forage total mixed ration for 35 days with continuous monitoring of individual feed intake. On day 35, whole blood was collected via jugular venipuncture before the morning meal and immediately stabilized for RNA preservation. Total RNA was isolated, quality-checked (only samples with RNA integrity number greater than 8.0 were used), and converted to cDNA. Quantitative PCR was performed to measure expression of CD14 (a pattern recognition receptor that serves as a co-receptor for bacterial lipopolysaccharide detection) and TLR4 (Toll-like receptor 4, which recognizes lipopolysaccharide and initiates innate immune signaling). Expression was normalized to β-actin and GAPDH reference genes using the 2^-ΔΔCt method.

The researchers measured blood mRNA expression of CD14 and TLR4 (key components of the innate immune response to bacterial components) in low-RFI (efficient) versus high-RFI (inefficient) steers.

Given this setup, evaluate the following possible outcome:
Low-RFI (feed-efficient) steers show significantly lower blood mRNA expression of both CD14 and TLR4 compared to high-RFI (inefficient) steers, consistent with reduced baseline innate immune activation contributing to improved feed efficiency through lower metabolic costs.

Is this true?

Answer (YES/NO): NO